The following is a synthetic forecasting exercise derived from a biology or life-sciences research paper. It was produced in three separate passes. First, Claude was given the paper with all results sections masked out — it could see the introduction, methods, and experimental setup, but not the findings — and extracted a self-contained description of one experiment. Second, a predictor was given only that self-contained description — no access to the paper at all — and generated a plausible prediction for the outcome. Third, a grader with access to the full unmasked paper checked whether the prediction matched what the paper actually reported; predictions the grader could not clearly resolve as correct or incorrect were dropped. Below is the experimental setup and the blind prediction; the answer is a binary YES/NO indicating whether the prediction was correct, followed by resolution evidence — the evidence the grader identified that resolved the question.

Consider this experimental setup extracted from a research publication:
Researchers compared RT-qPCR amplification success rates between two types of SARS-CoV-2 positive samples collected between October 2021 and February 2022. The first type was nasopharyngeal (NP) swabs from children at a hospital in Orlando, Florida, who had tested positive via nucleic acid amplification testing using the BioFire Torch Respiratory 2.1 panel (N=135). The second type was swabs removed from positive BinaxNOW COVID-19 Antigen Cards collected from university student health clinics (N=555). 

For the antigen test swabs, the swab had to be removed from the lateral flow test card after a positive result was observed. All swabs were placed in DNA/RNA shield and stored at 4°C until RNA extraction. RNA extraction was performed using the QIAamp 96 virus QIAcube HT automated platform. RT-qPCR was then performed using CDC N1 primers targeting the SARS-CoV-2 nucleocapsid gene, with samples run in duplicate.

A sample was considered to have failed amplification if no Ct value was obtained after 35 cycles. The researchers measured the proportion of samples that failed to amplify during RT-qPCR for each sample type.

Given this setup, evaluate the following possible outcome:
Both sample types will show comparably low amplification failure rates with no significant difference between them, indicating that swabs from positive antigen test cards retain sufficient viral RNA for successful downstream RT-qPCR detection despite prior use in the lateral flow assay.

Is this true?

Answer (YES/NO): NO